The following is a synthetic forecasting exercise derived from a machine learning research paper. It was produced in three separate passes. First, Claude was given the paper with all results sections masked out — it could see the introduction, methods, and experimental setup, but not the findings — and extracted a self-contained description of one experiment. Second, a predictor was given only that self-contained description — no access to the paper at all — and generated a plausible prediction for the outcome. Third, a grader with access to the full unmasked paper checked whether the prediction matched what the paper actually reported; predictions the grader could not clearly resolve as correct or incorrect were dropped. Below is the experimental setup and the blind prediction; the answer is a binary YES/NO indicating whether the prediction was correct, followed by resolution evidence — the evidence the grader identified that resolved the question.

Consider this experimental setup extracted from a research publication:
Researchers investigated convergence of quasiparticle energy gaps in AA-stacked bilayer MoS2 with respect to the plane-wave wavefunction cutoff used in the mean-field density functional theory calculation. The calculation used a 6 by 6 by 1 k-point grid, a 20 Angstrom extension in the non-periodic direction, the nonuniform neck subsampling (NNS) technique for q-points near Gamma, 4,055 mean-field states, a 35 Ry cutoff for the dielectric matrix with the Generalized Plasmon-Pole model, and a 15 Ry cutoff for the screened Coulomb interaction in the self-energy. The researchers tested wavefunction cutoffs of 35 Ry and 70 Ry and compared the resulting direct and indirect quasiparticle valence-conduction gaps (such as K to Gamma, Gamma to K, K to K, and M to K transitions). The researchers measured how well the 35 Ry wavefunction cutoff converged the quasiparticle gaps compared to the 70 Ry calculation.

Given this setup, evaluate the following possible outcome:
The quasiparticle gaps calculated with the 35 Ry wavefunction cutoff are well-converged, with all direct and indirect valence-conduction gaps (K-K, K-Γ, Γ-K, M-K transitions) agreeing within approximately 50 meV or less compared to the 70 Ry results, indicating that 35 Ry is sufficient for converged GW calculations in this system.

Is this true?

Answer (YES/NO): YES